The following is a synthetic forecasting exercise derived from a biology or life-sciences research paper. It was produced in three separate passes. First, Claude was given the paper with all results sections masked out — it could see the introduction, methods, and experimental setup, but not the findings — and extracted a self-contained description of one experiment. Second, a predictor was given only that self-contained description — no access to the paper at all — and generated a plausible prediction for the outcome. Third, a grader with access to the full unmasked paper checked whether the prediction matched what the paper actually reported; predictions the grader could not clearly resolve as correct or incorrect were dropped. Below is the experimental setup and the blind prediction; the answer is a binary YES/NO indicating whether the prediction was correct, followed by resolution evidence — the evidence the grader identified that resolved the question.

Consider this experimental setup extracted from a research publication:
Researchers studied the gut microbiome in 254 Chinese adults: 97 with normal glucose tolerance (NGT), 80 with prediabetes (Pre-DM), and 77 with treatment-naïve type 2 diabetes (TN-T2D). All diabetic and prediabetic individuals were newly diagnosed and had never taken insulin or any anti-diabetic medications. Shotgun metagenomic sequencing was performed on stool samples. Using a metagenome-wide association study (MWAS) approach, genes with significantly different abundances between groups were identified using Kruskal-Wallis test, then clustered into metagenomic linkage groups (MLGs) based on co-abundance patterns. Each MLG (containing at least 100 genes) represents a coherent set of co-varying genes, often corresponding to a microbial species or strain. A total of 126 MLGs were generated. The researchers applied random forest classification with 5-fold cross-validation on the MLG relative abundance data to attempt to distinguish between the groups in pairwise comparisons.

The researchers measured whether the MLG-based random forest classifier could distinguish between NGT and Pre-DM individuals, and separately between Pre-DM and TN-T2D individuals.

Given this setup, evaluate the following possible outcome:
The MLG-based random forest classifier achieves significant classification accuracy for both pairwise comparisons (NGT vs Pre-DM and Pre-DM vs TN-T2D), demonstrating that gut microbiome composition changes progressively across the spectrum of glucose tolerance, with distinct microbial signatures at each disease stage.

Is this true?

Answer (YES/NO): YES